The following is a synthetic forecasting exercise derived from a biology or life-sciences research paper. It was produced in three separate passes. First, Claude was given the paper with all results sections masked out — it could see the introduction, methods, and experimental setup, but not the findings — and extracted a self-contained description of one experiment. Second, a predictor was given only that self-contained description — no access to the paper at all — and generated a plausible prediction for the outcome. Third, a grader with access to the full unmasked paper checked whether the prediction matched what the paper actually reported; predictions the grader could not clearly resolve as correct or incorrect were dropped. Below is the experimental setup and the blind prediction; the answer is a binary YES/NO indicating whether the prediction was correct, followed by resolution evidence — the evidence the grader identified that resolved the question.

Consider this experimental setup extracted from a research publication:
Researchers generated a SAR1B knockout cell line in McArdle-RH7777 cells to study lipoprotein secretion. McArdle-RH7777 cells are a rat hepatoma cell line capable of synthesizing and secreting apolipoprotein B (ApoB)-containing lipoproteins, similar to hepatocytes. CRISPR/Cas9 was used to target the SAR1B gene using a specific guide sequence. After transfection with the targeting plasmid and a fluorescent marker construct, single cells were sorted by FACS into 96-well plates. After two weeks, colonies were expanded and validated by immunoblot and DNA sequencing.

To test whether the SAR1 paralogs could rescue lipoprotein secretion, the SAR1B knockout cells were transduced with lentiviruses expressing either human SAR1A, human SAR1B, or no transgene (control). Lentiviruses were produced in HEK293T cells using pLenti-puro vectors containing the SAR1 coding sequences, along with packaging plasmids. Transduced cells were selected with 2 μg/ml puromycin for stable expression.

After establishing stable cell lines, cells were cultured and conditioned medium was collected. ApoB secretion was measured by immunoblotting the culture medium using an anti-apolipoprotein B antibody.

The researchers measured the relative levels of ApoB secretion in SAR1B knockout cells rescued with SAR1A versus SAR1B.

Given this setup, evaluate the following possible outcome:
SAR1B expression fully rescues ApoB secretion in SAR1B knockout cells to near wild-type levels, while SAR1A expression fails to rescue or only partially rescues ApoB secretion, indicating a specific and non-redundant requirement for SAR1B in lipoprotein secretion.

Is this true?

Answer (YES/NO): NO